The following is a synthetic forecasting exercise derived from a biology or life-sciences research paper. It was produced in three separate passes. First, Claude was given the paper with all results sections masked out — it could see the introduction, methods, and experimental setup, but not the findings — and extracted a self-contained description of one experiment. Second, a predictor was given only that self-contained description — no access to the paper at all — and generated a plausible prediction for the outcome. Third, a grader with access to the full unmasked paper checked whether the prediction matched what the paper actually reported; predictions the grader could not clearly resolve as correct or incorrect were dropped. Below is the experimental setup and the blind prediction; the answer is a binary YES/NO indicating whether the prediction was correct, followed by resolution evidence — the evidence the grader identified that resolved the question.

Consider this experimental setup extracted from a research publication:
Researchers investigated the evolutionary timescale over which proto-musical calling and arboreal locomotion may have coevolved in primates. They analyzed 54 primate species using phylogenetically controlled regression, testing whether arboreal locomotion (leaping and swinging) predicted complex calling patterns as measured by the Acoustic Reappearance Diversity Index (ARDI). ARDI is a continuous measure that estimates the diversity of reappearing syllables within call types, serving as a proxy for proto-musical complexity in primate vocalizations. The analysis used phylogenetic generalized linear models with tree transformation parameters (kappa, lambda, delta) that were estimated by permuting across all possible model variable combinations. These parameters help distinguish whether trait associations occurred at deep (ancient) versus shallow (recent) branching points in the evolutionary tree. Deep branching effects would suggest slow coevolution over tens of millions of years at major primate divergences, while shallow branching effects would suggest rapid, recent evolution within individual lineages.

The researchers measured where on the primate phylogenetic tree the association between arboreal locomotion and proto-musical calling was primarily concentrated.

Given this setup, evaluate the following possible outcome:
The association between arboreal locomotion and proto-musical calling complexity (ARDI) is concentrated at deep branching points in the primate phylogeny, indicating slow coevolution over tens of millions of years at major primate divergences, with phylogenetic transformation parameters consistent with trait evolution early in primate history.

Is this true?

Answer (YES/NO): YES